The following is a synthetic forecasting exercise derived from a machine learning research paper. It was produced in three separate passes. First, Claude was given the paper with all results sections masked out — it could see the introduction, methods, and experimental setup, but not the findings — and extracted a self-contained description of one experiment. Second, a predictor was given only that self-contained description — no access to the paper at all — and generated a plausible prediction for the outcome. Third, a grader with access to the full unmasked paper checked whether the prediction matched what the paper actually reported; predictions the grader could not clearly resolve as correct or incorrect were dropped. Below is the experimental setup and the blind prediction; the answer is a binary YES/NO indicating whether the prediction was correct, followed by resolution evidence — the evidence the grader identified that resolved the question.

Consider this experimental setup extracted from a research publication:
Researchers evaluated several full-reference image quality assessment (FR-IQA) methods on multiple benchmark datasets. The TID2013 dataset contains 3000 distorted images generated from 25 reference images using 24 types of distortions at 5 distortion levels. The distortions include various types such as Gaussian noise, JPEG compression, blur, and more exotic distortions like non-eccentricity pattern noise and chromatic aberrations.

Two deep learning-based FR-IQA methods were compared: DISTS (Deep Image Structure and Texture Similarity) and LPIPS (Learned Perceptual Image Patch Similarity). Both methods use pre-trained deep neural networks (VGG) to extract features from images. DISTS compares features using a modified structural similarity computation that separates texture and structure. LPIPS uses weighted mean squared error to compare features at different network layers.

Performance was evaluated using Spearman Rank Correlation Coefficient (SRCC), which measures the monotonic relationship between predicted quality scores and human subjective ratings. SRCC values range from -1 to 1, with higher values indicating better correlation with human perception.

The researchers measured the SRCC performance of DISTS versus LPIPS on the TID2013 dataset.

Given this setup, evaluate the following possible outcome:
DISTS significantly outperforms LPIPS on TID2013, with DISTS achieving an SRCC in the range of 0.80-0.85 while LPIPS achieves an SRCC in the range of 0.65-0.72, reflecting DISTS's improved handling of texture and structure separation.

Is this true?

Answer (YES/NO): YES